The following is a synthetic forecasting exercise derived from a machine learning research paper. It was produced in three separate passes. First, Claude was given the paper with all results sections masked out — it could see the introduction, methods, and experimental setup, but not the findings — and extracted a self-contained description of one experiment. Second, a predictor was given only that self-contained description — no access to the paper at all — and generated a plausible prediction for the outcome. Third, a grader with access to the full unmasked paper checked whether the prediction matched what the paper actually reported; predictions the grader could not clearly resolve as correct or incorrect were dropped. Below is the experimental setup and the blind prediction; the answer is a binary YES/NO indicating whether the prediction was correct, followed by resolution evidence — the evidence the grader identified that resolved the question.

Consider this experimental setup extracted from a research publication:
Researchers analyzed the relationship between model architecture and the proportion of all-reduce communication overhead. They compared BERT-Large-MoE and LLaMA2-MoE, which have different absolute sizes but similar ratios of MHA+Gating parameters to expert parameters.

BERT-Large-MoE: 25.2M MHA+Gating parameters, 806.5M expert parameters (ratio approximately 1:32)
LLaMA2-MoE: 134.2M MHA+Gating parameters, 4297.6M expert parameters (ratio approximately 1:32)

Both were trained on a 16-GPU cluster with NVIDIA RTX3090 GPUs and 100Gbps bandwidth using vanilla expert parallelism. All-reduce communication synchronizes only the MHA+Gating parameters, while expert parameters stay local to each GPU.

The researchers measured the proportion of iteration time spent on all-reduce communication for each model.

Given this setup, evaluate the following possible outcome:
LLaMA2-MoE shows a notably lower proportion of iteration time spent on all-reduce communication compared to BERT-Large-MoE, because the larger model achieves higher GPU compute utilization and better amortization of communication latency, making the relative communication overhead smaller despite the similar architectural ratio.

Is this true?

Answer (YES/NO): NO